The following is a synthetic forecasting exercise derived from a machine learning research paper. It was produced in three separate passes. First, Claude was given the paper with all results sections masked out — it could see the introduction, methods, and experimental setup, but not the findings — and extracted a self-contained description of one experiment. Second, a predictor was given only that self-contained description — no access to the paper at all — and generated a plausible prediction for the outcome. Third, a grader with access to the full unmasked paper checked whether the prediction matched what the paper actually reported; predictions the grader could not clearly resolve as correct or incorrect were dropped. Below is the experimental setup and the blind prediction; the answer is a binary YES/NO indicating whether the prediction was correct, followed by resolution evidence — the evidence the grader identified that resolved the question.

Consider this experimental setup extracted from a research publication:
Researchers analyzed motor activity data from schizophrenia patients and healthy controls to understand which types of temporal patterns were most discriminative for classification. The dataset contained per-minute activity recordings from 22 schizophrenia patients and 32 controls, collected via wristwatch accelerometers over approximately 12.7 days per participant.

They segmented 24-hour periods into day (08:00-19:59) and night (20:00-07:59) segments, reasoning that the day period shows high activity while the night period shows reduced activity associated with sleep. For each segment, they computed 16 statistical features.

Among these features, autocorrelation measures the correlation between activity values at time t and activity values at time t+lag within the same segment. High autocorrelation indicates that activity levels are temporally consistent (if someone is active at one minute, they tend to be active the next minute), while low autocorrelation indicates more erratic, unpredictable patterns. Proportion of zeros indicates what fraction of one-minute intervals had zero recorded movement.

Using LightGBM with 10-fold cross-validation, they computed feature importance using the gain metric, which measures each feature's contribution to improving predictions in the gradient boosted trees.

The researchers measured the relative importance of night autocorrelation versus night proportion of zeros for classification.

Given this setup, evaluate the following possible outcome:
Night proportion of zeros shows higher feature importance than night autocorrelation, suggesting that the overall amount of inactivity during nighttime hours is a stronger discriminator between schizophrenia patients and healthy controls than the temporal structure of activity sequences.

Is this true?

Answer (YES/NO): NO